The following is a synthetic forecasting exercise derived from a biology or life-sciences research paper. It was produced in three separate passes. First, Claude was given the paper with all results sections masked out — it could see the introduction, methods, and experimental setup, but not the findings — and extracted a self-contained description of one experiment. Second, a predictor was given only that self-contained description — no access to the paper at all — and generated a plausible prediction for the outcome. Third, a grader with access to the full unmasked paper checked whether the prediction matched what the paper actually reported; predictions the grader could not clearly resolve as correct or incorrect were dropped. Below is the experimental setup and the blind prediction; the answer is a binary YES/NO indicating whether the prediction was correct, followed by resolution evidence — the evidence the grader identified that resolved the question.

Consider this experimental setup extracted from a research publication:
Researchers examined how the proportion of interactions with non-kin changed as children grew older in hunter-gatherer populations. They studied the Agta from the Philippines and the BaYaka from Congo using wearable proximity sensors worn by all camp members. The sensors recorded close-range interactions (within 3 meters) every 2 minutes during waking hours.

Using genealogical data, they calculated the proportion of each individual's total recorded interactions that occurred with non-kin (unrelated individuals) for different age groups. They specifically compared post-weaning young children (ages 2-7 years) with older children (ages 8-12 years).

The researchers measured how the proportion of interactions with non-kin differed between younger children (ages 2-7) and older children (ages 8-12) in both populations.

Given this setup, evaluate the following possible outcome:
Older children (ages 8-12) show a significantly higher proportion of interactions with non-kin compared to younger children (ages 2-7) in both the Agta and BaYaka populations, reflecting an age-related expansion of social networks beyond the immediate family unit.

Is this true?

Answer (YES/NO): YES